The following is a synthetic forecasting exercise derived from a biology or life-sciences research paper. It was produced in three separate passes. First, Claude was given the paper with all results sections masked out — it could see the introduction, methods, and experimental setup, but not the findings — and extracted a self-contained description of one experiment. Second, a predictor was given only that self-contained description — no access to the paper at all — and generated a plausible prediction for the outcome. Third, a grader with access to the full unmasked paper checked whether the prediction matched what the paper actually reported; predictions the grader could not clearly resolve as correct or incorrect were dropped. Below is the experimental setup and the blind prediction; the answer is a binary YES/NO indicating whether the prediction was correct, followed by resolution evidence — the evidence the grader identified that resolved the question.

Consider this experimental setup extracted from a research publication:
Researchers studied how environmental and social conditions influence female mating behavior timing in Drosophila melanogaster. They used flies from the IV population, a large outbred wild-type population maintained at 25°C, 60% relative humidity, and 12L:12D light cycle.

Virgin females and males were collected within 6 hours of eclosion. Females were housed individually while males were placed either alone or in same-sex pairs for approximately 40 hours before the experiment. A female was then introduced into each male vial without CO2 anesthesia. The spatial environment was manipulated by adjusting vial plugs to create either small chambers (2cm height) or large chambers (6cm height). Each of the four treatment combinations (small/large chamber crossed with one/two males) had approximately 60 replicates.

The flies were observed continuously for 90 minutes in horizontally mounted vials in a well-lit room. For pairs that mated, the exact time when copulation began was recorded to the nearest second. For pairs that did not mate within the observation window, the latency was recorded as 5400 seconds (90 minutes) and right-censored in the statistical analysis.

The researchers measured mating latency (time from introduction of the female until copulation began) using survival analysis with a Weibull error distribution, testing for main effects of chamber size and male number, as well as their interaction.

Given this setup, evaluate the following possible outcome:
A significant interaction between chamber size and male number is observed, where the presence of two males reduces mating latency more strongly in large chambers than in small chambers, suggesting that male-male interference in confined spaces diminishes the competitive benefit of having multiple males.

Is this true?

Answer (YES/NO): NO